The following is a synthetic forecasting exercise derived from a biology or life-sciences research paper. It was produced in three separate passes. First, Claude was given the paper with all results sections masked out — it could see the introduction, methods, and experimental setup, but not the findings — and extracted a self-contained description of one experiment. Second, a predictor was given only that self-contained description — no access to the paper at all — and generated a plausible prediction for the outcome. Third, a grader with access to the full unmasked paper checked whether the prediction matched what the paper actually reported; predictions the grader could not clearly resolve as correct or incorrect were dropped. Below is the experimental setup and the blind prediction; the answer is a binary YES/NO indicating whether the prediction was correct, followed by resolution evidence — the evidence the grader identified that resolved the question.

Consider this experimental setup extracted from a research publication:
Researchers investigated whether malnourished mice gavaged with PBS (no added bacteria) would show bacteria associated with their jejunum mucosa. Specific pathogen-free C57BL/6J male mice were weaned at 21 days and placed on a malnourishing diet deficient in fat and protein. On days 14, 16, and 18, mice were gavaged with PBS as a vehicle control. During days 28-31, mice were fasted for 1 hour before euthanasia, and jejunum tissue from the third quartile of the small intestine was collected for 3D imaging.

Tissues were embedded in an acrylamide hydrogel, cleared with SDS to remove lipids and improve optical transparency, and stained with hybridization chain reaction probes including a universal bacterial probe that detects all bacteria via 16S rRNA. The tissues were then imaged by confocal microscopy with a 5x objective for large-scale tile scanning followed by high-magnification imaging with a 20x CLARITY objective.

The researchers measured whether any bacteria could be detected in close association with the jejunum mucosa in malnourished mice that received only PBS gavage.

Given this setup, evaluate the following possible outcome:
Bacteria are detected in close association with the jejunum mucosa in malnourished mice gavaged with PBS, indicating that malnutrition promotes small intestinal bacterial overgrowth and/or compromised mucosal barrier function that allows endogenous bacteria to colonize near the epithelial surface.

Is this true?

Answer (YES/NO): NO